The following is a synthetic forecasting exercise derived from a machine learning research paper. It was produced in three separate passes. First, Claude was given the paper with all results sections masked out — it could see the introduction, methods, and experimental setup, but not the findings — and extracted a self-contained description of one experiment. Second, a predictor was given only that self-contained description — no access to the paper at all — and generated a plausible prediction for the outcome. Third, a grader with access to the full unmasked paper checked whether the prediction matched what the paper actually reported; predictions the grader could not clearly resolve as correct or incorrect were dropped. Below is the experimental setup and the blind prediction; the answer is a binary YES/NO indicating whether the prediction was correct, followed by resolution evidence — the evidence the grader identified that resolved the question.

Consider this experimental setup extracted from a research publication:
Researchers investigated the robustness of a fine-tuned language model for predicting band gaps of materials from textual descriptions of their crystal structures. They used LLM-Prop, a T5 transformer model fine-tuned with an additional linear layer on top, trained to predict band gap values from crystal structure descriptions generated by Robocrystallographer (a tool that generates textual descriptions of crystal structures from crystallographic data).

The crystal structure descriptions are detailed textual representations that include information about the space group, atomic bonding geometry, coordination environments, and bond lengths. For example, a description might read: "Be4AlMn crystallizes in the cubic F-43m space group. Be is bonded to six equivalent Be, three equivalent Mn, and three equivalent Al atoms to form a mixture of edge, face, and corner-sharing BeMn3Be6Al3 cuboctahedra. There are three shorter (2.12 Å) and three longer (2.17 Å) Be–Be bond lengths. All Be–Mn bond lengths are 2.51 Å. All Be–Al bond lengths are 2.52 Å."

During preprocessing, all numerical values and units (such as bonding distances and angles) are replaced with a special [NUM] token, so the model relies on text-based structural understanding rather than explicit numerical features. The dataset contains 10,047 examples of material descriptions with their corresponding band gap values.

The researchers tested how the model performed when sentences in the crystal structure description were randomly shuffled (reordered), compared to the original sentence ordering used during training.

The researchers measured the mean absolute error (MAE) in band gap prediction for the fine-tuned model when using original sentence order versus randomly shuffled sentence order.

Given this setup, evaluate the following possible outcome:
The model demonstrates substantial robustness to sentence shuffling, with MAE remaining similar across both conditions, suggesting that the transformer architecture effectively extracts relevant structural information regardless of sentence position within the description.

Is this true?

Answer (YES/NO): NO